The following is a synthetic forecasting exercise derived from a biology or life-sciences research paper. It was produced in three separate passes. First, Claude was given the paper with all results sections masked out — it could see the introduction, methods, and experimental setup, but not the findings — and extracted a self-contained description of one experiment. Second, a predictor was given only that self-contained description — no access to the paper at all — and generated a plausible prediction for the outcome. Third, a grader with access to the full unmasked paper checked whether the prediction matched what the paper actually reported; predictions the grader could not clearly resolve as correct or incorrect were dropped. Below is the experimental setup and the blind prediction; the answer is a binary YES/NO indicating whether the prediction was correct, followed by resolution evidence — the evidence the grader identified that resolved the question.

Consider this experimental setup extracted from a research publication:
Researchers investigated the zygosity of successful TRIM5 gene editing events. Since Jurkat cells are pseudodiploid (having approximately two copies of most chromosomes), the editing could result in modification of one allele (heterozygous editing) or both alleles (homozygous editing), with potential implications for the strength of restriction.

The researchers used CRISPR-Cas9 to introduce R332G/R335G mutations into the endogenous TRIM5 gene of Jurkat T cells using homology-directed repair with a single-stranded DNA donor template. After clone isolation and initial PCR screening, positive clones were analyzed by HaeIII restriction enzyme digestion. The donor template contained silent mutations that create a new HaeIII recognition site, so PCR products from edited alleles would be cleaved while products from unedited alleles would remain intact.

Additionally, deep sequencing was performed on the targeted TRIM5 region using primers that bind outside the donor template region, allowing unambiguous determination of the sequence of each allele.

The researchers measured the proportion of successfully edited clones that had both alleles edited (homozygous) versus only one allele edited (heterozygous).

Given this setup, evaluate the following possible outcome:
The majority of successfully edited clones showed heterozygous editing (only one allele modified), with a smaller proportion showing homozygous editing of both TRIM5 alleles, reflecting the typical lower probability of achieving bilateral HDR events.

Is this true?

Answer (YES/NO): YES